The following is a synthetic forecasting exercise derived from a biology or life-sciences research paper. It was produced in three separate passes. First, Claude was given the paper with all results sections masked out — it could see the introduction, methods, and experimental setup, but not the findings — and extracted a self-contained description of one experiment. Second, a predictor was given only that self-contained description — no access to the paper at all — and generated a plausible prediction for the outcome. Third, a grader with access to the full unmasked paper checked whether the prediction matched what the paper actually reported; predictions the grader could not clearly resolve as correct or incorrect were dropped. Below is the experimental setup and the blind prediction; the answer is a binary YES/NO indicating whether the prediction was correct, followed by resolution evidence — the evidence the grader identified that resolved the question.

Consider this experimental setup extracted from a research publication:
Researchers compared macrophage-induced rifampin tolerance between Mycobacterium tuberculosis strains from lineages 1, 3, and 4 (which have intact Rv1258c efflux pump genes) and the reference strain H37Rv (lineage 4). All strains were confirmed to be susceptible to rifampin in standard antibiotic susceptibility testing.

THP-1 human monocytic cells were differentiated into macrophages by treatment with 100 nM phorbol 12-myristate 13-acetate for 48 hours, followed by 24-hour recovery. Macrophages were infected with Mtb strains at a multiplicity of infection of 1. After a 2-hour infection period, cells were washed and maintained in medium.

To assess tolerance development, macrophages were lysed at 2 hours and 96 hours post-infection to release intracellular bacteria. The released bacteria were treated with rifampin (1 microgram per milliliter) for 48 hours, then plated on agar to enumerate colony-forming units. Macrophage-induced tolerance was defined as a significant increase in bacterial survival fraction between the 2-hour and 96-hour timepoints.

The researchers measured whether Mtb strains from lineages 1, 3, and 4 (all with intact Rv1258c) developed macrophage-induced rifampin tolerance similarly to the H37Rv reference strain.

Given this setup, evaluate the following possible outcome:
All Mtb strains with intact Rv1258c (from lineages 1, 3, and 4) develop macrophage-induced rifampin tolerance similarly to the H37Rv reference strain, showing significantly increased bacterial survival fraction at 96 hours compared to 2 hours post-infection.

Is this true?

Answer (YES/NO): YES